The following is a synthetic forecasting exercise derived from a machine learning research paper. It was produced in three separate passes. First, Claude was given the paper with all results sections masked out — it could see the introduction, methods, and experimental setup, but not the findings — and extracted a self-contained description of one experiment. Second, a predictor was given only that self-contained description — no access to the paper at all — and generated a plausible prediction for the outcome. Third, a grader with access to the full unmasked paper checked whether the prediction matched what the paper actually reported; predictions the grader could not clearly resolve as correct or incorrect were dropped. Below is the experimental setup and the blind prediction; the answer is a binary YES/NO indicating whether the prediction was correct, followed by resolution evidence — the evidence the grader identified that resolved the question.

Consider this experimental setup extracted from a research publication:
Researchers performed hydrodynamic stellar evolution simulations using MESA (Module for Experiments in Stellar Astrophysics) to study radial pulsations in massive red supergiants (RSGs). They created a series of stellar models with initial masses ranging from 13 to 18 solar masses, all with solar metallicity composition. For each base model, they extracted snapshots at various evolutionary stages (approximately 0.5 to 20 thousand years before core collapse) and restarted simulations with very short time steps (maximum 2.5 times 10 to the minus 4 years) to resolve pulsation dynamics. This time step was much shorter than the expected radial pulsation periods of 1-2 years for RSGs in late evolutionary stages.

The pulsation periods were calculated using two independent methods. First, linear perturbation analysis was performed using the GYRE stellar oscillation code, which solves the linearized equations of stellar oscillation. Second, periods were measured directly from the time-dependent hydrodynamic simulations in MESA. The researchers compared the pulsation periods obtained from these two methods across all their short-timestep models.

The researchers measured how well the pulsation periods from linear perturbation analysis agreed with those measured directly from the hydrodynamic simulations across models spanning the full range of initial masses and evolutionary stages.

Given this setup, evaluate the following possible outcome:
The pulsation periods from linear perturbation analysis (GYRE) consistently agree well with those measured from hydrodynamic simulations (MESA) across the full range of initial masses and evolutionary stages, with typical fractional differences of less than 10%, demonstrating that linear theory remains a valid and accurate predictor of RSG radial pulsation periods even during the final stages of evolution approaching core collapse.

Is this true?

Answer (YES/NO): YES